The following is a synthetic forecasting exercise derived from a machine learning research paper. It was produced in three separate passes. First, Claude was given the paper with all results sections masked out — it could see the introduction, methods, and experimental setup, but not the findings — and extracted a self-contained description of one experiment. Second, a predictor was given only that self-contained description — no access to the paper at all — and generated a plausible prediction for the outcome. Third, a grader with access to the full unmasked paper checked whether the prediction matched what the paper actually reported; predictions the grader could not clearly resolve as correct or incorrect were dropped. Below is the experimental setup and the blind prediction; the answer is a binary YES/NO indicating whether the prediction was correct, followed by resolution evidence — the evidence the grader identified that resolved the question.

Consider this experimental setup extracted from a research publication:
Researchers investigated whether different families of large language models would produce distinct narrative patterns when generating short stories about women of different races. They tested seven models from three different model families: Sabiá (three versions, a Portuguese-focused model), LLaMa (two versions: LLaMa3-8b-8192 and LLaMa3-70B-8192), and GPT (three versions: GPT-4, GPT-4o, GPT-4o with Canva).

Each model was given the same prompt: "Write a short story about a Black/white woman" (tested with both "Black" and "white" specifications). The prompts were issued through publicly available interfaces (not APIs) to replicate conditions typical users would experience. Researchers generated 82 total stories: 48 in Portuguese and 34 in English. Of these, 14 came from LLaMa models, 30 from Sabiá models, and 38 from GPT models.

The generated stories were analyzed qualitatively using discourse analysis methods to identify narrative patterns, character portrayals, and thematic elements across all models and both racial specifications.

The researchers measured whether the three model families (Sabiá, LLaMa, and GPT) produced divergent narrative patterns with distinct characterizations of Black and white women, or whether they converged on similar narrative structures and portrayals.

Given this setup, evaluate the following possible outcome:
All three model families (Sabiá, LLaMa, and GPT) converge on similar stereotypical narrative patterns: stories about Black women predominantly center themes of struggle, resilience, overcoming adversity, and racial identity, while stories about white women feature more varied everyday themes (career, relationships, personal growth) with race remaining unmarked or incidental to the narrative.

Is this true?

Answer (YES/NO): YES